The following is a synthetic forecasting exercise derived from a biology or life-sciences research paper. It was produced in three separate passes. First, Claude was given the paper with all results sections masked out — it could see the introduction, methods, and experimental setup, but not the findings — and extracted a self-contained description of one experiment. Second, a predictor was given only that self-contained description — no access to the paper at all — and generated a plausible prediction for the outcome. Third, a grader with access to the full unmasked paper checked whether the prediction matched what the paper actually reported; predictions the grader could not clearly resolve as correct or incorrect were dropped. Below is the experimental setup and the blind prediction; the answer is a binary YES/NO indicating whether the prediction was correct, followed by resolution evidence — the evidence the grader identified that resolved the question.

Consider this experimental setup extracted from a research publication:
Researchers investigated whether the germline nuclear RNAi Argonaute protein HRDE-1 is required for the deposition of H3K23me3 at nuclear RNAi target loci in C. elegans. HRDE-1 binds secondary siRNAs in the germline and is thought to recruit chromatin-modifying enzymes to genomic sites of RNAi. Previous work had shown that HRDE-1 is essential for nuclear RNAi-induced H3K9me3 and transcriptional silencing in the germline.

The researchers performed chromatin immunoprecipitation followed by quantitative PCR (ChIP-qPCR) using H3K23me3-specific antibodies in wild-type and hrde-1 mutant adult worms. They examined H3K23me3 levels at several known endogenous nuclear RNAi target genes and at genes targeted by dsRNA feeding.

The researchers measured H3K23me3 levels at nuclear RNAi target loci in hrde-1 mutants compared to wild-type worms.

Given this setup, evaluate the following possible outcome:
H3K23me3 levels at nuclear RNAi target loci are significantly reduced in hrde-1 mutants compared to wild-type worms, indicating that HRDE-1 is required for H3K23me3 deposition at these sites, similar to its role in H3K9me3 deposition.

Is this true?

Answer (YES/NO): YES